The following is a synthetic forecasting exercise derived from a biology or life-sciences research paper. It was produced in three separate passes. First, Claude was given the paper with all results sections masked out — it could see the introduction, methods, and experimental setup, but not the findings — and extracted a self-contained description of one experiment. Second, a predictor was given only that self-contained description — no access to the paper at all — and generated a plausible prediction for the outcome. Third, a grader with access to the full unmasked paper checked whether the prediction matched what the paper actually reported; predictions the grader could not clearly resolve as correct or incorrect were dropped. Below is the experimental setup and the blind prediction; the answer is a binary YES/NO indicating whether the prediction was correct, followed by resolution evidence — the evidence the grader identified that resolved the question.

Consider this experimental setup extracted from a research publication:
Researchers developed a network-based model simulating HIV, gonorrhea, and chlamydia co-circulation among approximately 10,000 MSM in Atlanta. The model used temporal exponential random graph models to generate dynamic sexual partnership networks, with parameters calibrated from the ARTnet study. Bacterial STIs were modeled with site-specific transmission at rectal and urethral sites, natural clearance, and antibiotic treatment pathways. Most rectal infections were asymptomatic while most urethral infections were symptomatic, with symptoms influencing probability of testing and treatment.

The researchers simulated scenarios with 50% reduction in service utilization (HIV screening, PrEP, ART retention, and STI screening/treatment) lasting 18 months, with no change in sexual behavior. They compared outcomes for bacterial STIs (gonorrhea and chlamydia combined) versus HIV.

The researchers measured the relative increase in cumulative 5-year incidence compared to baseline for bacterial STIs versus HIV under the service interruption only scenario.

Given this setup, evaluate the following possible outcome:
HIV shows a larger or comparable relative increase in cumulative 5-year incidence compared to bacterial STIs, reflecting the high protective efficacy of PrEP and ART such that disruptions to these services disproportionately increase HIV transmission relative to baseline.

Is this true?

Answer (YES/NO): NO